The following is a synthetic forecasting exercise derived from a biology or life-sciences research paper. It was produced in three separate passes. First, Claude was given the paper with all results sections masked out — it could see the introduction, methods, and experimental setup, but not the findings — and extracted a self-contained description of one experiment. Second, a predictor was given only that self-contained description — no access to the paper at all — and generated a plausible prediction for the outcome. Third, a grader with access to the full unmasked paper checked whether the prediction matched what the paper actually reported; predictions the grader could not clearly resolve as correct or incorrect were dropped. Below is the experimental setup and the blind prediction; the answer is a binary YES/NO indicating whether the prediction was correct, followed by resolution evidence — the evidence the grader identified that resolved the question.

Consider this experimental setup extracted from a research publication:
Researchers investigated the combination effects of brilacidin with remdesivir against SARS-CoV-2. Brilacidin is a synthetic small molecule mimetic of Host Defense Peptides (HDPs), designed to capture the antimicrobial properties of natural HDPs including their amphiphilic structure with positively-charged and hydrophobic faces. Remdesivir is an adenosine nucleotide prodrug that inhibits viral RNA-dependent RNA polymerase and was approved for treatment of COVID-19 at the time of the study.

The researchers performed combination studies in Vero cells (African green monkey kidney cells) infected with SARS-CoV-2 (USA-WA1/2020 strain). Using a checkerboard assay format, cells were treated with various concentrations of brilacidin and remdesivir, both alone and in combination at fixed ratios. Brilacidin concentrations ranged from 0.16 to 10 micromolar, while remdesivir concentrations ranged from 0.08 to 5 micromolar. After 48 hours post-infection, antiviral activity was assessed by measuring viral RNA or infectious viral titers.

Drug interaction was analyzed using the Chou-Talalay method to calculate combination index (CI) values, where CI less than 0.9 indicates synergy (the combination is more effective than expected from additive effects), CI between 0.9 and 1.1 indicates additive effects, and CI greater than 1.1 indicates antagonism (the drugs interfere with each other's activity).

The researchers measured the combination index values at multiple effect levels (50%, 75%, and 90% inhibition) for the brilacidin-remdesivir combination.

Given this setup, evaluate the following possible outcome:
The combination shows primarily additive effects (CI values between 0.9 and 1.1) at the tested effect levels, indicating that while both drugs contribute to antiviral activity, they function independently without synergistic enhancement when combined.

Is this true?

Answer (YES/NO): NO